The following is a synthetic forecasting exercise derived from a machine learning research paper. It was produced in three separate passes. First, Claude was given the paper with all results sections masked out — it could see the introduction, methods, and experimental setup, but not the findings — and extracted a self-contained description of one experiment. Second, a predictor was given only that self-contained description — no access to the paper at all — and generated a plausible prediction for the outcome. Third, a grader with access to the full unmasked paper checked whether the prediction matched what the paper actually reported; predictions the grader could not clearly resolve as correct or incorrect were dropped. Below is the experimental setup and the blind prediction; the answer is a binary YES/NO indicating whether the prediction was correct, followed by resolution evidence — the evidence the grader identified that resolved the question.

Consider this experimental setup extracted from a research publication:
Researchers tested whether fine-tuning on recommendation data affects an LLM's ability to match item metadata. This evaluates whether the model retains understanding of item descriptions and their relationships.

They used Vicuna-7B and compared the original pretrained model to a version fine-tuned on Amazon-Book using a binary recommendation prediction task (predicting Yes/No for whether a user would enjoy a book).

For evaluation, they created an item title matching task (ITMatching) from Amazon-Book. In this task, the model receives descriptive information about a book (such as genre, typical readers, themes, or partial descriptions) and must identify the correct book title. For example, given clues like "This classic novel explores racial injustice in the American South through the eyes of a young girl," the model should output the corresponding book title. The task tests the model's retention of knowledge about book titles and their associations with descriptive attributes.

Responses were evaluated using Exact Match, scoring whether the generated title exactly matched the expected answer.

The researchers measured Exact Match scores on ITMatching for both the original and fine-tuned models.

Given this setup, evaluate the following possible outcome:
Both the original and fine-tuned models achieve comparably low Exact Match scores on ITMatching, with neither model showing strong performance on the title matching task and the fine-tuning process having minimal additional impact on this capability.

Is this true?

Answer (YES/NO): NO